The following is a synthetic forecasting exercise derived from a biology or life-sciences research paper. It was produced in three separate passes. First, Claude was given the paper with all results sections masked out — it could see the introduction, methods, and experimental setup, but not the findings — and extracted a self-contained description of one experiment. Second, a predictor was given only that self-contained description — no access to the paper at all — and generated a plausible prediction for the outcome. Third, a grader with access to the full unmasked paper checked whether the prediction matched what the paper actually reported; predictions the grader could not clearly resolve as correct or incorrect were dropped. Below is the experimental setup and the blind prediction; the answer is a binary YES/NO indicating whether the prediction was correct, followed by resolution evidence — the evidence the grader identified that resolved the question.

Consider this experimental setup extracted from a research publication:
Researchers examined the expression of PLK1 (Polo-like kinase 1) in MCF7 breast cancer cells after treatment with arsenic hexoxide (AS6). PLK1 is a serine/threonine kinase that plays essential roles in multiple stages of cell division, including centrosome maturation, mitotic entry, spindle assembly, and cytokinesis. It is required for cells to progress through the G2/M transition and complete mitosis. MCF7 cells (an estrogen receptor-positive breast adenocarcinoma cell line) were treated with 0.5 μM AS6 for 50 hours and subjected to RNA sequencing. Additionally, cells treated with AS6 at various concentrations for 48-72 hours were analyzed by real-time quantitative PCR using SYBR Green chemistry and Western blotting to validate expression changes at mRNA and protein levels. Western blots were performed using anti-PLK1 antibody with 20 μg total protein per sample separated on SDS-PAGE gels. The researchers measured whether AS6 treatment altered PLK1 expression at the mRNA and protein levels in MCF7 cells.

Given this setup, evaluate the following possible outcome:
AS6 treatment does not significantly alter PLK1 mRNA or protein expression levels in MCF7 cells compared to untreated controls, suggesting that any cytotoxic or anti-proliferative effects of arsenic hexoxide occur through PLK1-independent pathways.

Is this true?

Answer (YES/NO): NO